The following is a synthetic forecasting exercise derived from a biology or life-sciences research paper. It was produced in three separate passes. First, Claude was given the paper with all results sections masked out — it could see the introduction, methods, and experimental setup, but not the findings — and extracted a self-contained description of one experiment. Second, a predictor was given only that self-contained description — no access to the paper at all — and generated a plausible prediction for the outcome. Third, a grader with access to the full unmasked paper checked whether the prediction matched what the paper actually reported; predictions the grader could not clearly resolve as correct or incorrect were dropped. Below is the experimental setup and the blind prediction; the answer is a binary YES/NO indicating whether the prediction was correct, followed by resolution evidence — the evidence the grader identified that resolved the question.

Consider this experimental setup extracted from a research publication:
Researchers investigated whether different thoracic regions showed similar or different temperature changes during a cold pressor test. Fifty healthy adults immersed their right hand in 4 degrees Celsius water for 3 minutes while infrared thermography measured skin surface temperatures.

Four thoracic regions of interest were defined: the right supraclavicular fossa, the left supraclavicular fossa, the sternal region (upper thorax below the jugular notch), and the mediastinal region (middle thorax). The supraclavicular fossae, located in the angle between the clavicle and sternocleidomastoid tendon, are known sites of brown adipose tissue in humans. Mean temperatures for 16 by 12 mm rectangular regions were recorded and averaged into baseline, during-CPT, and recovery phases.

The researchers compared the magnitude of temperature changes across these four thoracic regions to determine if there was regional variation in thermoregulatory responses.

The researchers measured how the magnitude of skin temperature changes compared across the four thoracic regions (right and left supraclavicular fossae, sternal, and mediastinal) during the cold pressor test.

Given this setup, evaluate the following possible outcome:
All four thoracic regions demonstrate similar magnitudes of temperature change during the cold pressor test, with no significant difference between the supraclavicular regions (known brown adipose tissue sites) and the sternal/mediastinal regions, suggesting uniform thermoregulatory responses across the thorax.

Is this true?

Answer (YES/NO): NO